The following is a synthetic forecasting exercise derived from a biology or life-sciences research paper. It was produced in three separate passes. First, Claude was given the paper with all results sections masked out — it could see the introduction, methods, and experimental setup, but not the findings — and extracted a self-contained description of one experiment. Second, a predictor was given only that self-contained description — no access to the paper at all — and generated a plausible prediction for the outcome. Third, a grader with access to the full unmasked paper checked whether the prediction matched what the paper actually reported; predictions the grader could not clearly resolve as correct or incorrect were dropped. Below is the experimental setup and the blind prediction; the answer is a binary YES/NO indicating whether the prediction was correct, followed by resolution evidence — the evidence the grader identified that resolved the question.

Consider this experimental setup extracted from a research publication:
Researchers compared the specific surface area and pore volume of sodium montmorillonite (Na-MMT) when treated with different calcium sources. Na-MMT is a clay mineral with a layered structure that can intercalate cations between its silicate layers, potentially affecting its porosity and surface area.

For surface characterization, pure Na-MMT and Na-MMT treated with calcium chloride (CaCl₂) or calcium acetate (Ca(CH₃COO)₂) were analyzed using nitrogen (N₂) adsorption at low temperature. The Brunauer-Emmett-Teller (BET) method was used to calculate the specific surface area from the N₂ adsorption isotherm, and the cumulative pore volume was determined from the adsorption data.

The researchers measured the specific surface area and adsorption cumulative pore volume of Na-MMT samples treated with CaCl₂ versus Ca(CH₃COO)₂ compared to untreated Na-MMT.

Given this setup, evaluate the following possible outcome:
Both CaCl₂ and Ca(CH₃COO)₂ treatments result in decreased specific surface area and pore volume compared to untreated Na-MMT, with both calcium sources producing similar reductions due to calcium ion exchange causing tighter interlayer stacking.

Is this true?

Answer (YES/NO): NO